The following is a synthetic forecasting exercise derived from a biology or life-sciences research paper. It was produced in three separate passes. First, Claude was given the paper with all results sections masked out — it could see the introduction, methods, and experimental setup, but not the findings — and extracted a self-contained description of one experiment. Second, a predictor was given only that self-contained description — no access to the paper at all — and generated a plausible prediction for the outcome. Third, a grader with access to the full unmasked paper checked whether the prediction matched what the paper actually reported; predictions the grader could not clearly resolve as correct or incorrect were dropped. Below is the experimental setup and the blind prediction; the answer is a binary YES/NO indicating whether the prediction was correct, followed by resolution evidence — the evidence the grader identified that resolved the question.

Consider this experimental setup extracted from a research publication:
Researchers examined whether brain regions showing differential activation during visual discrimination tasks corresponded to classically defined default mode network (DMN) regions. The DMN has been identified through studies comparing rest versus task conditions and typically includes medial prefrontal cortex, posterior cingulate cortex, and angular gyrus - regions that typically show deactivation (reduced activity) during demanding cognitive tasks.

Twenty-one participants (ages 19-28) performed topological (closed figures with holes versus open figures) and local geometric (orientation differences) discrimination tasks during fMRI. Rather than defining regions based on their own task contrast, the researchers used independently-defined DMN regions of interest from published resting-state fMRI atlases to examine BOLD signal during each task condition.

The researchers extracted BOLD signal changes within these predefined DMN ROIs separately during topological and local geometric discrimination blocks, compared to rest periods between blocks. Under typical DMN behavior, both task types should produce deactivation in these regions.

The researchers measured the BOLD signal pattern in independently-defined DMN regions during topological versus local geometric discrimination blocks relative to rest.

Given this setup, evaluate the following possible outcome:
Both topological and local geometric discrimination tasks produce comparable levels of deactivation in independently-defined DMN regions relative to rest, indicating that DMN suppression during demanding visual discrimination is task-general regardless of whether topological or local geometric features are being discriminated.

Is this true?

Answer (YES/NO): NO